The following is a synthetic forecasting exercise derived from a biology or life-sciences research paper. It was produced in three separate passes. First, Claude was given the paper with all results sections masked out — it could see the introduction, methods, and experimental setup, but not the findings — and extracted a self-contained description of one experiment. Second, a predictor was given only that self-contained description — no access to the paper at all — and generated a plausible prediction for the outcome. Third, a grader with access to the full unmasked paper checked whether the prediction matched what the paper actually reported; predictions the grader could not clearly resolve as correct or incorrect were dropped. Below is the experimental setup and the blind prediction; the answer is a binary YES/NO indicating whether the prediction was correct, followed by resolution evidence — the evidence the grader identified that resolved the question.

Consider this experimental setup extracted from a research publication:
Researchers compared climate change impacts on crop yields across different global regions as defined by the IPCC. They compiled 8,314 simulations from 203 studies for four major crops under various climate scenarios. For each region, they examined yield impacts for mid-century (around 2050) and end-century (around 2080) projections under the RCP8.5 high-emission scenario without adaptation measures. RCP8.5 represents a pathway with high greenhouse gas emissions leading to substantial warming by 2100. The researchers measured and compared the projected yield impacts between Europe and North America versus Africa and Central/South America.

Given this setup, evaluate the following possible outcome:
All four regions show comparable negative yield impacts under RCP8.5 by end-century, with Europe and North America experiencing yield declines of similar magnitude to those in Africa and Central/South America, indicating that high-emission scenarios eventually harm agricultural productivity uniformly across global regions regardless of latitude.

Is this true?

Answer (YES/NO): NO